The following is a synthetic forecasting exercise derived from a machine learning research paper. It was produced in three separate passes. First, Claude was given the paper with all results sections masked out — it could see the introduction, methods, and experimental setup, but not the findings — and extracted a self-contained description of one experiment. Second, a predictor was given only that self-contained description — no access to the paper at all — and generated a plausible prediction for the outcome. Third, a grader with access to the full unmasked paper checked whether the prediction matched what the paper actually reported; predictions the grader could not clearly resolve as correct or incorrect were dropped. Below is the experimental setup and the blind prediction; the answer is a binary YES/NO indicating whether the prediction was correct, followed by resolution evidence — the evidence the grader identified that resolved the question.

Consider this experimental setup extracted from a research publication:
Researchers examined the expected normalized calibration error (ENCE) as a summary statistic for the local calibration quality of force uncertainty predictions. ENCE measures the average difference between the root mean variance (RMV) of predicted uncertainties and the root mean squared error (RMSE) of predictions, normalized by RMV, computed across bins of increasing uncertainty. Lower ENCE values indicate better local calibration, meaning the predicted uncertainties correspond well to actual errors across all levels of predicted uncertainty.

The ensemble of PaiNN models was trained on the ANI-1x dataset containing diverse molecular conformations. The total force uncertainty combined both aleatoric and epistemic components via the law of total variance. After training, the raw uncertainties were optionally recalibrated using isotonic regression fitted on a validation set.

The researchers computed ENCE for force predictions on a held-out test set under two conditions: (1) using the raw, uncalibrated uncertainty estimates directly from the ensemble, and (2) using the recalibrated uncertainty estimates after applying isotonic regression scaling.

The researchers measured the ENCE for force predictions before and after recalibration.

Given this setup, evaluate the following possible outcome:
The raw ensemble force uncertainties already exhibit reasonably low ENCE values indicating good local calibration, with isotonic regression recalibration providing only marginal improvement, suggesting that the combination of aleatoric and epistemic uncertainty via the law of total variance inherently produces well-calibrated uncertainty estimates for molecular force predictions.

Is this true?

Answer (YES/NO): NO